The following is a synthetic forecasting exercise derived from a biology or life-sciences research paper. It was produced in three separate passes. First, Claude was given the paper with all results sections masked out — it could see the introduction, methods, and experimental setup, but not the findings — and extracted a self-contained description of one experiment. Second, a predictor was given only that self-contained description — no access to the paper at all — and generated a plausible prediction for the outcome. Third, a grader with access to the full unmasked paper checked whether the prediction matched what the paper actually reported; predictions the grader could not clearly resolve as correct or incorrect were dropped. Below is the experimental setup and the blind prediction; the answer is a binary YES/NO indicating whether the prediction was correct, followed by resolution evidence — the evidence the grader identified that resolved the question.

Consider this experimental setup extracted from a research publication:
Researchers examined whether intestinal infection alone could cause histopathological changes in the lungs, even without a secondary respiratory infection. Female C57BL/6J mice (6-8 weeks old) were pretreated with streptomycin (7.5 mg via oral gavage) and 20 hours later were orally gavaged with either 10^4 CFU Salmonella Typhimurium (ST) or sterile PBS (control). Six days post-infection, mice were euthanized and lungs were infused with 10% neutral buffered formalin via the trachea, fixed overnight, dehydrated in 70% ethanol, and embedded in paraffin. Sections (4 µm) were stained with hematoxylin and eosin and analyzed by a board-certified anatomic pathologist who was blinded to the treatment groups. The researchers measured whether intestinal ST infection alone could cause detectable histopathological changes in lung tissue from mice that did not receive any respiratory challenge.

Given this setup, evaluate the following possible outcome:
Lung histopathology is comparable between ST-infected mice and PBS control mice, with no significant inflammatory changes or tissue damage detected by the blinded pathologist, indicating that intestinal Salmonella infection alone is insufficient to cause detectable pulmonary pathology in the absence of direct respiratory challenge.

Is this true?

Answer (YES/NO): NO